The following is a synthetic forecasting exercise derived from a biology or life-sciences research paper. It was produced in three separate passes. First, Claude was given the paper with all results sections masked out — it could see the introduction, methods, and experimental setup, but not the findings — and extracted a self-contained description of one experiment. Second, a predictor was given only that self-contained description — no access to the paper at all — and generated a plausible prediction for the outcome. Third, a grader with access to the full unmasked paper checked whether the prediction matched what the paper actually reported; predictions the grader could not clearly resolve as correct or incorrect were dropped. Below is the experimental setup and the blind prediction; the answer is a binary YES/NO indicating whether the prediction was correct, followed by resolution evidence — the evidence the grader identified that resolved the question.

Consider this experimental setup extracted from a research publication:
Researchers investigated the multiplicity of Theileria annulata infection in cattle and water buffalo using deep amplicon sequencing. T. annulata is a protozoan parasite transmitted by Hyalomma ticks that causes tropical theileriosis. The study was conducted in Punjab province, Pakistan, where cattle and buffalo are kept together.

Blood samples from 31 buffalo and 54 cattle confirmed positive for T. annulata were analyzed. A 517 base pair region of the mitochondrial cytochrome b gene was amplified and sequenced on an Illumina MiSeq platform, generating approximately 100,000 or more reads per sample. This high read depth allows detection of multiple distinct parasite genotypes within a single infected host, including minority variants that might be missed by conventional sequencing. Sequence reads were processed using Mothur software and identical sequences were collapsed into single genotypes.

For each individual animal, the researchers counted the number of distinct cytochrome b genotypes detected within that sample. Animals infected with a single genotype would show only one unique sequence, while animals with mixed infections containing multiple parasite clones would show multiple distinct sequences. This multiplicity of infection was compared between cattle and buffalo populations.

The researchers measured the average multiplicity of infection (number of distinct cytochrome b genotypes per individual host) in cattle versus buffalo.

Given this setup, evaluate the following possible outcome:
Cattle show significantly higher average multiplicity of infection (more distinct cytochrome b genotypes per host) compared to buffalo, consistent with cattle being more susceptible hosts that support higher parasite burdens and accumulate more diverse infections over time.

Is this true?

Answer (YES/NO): YES